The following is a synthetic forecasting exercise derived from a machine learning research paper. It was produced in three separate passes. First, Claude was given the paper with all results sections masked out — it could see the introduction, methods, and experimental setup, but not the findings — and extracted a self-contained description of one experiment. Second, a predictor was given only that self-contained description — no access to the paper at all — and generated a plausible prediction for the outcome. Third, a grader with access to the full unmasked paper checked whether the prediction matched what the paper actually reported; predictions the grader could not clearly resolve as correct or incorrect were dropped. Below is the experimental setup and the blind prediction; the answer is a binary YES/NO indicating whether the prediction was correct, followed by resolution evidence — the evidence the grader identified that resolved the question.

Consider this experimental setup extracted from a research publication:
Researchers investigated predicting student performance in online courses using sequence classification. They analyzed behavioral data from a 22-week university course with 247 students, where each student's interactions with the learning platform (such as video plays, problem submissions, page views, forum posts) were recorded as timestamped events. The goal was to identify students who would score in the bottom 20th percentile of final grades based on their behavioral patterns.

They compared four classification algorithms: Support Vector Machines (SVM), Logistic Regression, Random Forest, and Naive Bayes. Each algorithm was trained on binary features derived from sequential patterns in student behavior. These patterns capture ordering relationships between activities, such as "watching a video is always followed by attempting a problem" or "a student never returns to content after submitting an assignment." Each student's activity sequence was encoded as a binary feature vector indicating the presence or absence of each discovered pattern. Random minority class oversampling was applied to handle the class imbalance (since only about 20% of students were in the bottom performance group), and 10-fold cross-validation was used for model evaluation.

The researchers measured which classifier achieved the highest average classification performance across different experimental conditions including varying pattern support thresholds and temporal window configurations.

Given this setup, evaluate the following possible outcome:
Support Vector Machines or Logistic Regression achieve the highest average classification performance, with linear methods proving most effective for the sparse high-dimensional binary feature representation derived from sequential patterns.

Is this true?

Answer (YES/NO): YES